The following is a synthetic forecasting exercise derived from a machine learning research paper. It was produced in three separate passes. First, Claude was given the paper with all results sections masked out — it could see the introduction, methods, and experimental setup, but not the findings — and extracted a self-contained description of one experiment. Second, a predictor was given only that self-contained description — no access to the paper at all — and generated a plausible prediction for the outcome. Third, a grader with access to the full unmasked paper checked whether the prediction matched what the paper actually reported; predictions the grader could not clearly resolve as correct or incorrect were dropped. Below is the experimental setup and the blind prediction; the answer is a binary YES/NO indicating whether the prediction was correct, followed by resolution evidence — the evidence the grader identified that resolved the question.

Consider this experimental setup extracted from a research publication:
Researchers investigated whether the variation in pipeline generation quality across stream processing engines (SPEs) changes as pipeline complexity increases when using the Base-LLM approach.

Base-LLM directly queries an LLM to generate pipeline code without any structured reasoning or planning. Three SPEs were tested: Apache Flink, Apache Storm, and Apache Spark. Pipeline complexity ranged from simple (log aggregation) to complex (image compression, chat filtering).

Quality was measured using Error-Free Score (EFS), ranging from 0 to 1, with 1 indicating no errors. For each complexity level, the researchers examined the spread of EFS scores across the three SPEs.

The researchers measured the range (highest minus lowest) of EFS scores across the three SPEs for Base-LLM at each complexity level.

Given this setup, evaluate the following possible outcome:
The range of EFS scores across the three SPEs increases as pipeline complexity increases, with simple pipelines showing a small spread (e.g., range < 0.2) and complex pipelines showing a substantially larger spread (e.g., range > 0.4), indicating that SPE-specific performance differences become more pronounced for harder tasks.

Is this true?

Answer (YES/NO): NO